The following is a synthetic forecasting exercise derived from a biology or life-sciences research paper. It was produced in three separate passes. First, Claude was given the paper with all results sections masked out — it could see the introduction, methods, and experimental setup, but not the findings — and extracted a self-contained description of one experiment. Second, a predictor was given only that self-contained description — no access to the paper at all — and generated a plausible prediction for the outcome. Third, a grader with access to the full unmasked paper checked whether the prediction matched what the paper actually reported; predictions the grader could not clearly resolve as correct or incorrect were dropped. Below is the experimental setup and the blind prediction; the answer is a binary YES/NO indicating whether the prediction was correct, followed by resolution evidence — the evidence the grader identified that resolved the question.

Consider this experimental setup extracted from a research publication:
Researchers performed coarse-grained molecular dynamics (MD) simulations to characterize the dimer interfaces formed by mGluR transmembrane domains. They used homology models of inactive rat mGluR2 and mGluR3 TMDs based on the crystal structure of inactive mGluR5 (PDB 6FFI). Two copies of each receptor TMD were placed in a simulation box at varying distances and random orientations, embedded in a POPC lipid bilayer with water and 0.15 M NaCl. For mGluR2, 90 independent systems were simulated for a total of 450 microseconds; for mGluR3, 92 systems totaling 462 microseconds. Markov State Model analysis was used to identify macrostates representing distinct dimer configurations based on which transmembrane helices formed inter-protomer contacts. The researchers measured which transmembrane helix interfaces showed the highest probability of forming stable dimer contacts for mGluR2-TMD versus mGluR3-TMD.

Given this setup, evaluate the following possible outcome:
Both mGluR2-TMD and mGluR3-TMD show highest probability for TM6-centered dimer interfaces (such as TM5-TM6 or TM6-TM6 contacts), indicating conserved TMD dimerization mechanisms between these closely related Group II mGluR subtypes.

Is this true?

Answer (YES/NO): NO